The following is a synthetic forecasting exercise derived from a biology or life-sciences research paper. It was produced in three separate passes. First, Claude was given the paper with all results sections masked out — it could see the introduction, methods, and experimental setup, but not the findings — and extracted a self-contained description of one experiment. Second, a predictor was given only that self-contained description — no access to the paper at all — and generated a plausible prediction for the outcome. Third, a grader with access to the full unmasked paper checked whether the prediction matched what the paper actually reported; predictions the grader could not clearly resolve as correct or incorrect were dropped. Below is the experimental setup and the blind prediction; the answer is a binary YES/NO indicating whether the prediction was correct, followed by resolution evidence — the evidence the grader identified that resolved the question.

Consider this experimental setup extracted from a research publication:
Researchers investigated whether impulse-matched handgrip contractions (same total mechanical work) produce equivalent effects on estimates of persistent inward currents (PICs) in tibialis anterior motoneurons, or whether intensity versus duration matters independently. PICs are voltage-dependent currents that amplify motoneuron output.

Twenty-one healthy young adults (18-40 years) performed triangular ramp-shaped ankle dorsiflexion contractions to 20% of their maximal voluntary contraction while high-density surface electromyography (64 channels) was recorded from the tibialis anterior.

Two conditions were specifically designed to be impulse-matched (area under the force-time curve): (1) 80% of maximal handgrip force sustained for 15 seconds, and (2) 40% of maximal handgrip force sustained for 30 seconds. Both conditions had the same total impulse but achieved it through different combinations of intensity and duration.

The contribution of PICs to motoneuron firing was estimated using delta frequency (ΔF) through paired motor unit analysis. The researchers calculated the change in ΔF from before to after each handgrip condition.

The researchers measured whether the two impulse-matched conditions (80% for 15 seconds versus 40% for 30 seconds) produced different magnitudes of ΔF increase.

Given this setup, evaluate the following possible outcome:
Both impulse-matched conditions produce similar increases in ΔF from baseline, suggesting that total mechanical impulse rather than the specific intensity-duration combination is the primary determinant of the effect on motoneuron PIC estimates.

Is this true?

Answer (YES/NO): YES